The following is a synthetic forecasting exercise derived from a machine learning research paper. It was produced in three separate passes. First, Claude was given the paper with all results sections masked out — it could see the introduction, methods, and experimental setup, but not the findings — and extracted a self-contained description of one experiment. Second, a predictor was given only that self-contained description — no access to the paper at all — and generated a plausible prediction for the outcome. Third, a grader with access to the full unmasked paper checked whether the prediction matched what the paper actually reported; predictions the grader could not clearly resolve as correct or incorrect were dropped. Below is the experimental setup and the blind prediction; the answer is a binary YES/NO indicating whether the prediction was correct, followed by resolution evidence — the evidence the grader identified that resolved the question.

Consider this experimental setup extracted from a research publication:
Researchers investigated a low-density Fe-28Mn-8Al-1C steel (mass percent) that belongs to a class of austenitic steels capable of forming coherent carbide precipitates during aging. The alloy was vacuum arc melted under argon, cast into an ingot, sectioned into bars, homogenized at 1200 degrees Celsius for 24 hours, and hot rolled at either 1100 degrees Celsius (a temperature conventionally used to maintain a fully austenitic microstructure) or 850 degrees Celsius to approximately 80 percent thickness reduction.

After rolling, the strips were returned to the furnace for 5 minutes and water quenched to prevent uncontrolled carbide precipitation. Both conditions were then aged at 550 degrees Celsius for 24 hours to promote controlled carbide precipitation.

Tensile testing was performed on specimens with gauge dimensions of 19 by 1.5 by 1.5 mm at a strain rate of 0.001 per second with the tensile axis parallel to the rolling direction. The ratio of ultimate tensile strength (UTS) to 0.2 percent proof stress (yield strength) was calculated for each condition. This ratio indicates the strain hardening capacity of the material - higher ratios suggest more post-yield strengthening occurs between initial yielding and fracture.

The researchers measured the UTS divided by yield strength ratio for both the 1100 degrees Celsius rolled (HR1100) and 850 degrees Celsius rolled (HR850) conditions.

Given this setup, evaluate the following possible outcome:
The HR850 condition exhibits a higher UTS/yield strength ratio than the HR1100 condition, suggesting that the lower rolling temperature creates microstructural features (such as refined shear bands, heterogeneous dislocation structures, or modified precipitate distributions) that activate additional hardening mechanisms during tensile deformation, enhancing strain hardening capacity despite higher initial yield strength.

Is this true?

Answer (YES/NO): NO